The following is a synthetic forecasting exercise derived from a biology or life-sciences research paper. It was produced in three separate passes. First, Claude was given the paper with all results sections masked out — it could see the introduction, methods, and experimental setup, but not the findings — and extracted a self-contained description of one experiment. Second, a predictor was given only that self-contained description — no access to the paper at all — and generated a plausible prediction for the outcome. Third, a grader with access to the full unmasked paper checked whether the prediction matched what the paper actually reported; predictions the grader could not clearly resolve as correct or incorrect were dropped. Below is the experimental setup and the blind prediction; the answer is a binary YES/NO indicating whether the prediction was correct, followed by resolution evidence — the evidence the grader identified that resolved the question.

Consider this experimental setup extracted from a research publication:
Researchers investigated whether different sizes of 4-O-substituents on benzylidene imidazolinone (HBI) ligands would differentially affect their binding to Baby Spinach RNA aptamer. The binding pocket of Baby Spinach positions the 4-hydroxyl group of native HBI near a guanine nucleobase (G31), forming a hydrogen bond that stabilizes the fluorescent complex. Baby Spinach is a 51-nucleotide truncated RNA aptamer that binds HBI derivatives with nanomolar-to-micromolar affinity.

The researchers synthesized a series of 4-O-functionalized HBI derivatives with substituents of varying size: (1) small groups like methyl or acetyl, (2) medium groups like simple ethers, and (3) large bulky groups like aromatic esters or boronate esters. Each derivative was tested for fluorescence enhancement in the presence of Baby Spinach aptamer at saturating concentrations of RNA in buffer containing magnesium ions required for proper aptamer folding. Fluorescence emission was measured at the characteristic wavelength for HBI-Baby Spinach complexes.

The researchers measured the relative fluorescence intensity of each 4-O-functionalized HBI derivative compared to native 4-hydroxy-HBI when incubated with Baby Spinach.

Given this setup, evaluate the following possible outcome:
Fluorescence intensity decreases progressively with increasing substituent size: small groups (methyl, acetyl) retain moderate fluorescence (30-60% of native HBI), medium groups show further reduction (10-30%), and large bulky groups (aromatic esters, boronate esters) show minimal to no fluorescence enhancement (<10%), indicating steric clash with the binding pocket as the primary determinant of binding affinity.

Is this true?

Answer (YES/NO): NO